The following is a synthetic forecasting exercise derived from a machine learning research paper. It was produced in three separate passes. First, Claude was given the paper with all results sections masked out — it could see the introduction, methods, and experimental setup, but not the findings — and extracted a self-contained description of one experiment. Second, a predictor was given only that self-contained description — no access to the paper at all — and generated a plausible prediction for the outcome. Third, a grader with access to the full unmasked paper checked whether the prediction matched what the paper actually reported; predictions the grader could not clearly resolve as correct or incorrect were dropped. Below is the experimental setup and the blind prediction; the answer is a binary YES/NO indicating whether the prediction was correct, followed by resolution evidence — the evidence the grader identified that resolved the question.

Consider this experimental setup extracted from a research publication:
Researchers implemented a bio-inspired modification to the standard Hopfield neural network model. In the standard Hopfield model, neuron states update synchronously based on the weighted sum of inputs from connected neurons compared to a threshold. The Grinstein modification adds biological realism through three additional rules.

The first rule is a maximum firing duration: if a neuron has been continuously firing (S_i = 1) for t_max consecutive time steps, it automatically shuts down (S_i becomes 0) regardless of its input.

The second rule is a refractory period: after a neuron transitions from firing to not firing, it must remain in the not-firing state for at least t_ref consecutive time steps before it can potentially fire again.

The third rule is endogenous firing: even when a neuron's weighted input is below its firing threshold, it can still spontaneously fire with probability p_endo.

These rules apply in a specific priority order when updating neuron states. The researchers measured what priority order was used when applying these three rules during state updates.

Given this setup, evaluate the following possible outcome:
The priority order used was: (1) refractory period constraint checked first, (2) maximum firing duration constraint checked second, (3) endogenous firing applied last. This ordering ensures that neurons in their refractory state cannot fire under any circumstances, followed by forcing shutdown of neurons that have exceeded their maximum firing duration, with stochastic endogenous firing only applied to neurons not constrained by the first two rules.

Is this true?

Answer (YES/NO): NO